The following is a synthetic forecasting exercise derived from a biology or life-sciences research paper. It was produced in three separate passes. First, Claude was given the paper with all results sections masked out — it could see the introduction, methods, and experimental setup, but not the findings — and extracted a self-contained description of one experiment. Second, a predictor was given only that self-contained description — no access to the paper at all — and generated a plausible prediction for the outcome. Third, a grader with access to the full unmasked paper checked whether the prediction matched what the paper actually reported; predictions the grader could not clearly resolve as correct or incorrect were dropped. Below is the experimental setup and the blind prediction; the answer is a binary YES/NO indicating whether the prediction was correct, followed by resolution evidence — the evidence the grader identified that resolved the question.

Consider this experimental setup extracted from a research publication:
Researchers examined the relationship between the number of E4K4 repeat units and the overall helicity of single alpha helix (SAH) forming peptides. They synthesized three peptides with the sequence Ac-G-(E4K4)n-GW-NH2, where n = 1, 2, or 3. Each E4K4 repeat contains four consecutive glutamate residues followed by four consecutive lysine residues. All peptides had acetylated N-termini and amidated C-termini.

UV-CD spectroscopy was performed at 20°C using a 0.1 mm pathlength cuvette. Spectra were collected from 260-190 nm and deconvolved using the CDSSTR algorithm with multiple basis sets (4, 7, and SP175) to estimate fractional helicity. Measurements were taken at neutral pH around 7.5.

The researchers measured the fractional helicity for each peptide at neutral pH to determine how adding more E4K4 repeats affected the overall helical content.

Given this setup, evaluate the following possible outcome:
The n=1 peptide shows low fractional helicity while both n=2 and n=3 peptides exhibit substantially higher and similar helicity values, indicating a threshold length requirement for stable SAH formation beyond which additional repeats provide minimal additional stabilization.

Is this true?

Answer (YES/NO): NO